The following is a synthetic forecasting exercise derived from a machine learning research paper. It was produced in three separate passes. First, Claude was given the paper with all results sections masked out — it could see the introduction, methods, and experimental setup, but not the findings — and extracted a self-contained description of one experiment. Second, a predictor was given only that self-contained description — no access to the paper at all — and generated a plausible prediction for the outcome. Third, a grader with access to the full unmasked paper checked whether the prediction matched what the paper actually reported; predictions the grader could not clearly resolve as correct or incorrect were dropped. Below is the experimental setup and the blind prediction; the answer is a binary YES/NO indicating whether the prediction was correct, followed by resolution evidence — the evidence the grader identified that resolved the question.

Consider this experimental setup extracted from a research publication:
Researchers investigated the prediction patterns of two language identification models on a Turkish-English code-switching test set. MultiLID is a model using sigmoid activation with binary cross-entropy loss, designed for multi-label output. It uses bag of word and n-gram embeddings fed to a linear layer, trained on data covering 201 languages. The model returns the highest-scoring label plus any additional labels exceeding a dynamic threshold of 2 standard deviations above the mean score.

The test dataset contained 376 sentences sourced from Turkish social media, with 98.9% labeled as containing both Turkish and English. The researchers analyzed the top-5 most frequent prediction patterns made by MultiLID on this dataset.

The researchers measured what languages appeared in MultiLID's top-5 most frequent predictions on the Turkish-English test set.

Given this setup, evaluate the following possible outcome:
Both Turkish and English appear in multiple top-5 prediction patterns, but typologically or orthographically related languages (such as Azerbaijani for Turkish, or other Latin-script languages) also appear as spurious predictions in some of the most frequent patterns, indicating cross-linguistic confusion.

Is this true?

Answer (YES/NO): YES